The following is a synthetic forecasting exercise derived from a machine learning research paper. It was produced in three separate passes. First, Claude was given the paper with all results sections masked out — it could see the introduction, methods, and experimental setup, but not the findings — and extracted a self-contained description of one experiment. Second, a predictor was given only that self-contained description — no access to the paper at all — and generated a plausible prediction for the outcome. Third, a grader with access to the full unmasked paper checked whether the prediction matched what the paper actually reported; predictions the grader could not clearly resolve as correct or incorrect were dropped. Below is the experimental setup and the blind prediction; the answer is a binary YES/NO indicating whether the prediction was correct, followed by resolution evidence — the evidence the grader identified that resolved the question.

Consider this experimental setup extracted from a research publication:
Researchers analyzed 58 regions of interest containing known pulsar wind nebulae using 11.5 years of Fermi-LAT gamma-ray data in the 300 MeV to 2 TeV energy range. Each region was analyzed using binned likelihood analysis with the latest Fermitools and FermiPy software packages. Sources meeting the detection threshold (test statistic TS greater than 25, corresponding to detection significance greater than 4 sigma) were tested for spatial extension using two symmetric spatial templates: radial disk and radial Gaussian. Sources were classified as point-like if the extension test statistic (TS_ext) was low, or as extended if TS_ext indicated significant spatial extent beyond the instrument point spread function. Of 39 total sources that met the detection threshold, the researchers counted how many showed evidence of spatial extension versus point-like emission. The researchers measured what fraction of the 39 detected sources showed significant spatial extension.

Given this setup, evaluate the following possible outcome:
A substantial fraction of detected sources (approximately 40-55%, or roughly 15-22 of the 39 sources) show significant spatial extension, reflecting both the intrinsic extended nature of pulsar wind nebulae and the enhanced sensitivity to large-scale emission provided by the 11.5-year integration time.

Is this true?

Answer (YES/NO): NO